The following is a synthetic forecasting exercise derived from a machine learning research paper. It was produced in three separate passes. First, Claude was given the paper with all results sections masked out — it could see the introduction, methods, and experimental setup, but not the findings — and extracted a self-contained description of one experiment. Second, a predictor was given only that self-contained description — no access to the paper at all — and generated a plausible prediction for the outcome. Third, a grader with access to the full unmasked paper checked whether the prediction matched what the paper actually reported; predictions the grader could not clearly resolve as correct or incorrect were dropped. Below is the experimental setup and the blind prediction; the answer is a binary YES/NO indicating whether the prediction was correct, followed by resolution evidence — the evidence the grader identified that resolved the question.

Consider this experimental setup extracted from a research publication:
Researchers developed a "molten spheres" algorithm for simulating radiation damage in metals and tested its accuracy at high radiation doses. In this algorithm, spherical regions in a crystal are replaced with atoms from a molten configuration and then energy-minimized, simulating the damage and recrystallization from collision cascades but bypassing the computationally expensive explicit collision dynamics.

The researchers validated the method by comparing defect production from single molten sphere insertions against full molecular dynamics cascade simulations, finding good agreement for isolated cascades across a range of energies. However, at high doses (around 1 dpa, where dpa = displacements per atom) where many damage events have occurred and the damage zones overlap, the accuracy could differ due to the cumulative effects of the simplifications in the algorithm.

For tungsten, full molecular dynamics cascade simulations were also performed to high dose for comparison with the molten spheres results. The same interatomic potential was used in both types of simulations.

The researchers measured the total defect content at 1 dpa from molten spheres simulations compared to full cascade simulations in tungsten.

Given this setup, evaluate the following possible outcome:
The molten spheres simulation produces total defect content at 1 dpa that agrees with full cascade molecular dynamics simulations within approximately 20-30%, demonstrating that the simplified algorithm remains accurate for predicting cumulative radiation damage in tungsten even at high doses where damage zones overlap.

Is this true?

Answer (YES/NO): YES